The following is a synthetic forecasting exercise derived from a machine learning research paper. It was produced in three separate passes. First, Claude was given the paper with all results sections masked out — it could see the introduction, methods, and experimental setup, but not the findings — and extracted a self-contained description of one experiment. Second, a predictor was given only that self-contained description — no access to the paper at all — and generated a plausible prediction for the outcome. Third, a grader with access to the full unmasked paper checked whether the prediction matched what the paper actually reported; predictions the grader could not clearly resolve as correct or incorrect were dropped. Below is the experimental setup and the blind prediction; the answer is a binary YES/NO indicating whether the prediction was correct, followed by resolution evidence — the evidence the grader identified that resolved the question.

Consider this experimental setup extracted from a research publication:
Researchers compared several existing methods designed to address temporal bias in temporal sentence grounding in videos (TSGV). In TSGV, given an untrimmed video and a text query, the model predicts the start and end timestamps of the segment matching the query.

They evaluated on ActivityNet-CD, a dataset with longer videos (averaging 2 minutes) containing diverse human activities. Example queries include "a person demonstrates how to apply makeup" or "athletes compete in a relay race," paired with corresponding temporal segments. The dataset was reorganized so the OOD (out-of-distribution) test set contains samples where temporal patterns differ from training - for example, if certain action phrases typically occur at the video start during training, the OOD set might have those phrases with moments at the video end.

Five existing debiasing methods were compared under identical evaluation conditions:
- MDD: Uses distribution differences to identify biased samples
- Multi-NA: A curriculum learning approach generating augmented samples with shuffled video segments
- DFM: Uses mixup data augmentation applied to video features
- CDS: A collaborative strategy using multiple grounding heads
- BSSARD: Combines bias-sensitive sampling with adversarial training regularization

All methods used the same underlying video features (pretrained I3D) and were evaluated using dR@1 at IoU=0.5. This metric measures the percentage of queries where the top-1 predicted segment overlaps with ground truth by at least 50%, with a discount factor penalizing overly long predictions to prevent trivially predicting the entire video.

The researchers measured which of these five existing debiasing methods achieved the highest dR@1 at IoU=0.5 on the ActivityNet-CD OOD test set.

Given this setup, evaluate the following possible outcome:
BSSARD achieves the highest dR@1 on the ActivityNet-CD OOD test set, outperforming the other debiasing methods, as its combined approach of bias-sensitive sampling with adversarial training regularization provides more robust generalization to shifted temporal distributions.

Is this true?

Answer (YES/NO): NO